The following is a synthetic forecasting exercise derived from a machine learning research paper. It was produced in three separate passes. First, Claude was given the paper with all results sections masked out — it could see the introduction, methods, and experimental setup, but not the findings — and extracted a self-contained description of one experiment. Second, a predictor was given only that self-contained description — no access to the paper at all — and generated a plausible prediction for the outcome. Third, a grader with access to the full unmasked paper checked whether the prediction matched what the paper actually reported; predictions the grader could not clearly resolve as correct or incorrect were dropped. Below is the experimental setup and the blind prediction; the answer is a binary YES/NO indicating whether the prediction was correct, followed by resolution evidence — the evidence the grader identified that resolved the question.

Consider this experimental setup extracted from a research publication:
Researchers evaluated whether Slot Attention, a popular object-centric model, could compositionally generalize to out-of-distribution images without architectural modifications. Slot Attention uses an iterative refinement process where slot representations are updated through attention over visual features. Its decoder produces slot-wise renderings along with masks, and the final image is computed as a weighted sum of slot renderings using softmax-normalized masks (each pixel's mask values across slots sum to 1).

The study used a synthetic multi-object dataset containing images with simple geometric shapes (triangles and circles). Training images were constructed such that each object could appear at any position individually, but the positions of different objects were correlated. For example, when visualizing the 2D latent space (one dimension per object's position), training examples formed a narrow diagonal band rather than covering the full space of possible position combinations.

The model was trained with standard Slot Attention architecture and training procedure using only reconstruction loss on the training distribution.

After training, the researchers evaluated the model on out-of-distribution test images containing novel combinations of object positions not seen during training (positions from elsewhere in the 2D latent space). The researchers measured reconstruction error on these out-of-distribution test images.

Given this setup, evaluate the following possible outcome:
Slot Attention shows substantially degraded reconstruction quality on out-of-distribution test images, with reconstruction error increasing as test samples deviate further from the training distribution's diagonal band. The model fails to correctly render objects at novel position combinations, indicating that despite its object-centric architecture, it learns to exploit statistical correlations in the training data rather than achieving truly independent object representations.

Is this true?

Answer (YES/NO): YES